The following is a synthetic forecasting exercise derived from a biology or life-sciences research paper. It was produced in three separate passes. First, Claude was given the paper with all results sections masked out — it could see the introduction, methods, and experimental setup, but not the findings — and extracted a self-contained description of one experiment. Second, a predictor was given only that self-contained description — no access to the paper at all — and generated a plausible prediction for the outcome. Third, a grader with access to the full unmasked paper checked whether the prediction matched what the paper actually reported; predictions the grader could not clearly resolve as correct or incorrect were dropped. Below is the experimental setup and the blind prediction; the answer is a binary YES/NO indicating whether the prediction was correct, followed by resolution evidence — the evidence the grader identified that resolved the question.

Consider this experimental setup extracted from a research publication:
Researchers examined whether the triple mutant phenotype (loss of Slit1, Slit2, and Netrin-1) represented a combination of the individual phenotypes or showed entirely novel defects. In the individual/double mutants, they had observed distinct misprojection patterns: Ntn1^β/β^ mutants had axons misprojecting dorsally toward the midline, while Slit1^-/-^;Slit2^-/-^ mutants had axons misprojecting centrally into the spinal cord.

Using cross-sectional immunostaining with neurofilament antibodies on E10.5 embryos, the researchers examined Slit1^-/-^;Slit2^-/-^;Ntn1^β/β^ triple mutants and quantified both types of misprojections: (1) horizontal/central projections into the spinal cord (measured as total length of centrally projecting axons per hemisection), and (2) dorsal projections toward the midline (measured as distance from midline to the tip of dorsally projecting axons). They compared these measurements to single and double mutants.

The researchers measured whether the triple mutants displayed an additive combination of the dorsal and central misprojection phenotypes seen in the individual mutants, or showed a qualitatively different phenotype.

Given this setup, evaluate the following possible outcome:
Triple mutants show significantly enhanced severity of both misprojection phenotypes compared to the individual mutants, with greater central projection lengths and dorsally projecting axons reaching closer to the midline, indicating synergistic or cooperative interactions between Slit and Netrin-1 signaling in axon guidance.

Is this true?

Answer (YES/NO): NO